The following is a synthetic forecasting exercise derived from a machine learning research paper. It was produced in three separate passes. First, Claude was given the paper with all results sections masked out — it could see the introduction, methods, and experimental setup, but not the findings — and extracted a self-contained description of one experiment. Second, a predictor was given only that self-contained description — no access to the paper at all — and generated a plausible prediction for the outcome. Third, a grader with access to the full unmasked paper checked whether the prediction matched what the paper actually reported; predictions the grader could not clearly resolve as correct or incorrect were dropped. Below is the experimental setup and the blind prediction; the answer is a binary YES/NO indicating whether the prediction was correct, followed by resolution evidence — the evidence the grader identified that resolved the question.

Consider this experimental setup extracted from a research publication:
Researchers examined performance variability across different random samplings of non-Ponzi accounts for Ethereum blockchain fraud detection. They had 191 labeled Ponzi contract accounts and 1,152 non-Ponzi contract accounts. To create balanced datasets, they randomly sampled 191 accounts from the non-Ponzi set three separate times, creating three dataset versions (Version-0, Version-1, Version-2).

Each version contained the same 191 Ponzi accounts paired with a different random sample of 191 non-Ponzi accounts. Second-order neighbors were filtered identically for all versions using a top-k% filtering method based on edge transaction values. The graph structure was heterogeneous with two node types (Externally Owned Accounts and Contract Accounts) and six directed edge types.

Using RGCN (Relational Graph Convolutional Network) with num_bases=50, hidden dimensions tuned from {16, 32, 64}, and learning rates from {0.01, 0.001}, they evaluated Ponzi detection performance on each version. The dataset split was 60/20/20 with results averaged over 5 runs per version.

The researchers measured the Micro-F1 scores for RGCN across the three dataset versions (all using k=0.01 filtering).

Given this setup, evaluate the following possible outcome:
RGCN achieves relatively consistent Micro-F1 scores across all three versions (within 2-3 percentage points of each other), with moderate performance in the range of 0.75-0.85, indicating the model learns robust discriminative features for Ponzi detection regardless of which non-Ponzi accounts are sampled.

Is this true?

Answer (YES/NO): NO